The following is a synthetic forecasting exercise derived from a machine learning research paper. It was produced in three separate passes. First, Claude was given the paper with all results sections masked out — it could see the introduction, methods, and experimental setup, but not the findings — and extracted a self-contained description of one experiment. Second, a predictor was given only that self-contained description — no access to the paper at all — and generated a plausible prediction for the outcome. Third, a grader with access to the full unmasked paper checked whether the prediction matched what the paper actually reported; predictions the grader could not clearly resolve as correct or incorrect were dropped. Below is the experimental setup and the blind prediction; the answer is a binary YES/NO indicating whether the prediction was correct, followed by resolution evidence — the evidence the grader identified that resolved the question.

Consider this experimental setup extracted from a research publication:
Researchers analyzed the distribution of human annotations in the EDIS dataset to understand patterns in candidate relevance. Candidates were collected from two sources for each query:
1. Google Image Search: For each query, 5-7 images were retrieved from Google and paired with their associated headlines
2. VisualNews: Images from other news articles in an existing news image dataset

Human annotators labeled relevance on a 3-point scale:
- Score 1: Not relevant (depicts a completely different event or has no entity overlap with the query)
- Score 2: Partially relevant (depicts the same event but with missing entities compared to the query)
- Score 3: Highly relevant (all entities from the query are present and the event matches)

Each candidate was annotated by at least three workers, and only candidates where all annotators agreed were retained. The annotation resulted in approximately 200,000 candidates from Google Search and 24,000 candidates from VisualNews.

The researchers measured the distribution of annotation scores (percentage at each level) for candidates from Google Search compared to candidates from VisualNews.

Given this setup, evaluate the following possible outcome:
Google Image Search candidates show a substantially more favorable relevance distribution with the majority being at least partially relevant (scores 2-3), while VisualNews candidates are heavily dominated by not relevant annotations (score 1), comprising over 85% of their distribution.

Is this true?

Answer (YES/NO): NO